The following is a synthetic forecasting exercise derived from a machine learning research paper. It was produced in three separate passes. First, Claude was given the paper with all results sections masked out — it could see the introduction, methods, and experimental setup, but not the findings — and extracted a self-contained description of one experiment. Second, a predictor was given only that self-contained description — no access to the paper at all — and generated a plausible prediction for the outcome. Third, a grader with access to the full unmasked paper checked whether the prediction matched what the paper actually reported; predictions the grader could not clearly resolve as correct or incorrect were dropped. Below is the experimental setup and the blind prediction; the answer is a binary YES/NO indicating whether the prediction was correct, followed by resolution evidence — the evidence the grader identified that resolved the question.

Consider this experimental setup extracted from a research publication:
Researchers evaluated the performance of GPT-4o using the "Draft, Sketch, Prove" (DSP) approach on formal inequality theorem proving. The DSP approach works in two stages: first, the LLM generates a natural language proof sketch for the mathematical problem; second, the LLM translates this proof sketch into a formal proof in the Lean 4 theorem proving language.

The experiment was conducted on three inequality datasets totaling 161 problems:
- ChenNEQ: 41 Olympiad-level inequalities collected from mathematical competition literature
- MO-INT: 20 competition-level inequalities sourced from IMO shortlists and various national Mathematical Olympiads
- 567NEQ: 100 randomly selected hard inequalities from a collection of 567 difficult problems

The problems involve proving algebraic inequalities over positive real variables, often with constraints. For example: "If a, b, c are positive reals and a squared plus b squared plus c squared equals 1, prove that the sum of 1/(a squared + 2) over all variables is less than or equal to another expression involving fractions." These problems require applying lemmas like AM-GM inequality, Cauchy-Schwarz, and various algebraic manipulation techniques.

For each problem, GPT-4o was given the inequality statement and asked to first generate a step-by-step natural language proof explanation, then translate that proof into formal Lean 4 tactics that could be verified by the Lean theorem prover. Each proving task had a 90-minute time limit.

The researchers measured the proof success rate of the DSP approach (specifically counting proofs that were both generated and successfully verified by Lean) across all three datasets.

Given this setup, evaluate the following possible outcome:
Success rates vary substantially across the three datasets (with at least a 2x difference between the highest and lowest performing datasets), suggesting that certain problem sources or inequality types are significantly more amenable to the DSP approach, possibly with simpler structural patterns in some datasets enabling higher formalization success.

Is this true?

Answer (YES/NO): NO